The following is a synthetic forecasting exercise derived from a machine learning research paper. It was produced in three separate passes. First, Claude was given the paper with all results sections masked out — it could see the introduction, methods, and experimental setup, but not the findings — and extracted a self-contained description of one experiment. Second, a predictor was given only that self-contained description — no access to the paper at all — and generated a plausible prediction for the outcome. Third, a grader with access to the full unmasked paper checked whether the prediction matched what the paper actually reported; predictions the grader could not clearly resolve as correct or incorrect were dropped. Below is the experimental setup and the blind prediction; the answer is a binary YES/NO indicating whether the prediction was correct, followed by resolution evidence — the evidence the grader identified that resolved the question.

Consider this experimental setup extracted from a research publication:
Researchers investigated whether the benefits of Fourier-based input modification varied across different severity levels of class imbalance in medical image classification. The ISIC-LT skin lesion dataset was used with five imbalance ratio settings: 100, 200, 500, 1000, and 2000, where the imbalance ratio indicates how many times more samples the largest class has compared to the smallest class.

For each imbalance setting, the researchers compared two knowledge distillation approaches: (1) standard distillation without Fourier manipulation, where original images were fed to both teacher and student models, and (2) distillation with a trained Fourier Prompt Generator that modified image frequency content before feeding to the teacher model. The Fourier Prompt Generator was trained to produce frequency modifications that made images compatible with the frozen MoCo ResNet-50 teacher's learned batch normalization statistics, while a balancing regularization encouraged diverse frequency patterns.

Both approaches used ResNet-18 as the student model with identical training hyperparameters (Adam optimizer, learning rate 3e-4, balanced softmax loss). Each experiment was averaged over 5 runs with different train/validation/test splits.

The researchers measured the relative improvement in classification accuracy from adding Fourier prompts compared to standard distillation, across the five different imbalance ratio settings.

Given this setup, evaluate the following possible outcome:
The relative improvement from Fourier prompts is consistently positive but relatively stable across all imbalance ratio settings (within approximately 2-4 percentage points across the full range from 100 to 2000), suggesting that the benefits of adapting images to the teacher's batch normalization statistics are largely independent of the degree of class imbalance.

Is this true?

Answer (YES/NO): NO